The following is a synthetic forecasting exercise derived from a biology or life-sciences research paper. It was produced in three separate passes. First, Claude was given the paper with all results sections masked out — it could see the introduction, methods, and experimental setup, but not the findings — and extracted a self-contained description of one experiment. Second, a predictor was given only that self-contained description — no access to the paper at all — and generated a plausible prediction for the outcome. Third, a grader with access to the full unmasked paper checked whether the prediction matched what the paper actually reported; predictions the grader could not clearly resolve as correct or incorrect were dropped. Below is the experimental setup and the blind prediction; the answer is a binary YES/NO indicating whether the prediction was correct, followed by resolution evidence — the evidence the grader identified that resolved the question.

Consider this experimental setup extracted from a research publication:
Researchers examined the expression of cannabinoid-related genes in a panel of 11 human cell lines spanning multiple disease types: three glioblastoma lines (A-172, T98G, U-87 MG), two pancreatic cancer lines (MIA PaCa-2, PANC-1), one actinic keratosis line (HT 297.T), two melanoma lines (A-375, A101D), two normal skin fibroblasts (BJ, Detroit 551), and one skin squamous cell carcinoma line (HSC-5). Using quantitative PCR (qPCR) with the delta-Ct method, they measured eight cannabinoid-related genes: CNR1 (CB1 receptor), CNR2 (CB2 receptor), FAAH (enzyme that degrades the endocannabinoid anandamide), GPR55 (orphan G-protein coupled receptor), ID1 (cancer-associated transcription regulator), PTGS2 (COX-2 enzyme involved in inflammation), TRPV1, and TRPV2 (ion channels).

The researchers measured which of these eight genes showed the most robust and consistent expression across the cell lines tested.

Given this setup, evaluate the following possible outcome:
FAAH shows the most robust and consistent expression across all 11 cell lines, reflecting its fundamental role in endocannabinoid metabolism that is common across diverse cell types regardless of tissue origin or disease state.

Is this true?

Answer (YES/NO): NO